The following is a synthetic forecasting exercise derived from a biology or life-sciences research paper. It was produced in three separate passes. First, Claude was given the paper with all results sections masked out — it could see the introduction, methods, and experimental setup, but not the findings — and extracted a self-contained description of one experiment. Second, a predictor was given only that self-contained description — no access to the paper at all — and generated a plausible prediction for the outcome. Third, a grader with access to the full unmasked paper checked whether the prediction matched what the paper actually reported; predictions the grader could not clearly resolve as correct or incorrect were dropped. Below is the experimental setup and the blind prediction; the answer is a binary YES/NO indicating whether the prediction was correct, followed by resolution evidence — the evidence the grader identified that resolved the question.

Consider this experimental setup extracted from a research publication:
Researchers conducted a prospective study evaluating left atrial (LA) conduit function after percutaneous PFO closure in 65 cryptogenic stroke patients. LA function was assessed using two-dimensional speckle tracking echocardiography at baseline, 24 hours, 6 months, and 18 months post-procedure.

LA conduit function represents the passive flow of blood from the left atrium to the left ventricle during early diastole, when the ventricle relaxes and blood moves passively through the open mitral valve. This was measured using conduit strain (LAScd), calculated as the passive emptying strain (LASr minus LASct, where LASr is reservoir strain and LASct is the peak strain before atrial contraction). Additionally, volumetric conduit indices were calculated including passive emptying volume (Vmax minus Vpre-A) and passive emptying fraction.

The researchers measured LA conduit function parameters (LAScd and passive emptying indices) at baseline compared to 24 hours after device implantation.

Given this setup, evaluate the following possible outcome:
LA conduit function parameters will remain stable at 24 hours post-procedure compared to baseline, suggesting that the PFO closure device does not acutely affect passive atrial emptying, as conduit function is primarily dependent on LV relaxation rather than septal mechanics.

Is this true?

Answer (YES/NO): YES